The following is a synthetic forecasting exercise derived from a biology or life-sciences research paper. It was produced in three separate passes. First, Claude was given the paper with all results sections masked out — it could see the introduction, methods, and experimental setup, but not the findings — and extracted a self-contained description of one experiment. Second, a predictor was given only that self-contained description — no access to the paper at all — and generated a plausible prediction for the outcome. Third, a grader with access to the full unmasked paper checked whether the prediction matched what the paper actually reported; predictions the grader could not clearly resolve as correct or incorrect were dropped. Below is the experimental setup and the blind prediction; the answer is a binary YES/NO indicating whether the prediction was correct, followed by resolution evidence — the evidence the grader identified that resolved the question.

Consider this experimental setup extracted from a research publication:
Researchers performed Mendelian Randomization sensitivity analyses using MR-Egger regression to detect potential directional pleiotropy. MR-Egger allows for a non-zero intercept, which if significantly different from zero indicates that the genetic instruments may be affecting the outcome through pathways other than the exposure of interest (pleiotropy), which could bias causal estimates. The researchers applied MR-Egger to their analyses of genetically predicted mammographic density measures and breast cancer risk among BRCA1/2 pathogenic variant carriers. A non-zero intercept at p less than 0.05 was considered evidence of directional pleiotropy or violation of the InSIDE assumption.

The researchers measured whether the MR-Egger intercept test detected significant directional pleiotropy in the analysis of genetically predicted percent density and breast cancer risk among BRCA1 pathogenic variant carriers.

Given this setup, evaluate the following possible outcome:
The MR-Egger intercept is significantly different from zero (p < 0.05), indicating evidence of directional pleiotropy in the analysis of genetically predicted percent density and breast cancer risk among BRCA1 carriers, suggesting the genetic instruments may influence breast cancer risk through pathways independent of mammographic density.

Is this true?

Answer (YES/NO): NO